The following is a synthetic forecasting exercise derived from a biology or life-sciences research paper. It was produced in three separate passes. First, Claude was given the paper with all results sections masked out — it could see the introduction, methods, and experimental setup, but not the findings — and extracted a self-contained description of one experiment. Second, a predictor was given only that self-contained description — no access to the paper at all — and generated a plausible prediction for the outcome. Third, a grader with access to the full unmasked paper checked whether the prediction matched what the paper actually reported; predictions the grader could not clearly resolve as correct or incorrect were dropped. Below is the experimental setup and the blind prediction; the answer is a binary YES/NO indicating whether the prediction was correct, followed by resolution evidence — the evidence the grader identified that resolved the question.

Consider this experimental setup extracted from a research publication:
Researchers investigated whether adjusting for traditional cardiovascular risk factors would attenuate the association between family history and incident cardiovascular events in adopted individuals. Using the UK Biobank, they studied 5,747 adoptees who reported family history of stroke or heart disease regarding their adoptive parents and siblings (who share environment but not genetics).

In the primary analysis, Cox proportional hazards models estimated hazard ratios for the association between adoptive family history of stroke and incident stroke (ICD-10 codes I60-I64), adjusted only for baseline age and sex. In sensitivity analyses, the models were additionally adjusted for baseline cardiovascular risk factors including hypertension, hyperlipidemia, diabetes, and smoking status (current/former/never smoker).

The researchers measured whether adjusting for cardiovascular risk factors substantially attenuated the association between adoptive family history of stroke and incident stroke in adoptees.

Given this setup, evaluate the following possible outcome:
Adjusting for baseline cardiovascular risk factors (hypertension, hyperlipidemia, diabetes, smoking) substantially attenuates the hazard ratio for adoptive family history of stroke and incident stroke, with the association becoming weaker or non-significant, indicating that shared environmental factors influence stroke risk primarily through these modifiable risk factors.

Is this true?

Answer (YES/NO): NO